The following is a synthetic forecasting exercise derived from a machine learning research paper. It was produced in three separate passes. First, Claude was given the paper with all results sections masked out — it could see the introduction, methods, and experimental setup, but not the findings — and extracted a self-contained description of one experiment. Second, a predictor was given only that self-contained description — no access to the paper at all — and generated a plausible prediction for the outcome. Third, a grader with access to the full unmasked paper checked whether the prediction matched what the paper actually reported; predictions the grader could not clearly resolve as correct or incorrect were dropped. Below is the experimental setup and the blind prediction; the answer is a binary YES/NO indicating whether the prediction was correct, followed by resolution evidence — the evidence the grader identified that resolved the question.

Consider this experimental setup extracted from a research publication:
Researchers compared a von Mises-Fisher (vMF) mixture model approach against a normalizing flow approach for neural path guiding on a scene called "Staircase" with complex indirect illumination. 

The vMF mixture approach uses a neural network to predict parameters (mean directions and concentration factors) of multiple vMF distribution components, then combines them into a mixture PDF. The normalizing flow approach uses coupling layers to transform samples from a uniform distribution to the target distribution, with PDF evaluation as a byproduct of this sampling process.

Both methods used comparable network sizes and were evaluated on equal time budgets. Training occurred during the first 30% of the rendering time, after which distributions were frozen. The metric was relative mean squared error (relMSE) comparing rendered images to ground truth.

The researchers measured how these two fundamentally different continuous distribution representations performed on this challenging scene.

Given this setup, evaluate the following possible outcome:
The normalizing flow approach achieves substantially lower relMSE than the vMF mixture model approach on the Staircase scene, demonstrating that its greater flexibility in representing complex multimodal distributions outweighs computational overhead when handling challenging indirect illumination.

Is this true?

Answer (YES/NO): NO